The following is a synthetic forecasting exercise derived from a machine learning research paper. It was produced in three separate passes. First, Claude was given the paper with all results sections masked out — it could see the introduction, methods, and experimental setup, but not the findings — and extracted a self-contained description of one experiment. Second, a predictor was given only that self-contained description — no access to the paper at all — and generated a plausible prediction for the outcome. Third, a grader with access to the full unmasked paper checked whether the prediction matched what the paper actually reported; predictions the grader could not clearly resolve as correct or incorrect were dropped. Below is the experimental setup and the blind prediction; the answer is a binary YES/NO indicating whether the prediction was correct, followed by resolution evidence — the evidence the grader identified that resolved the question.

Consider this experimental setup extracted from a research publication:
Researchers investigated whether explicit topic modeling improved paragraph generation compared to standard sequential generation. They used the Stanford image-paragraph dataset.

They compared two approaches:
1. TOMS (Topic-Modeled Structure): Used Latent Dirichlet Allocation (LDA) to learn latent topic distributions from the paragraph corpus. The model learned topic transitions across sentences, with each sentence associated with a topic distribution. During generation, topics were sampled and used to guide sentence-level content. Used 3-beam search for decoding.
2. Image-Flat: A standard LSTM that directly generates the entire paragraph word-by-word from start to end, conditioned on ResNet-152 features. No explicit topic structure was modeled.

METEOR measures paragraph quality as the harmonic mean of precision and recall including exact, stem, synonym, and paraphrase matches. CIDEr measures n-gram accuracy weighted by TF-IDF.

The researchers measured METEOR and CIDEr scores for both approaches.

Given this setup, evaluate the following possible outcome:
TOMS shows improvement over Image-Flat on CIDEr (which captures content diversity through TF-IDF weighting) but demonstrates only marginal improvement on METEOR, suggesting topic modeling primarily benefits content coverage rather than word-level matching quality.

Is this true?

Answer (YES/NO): NO